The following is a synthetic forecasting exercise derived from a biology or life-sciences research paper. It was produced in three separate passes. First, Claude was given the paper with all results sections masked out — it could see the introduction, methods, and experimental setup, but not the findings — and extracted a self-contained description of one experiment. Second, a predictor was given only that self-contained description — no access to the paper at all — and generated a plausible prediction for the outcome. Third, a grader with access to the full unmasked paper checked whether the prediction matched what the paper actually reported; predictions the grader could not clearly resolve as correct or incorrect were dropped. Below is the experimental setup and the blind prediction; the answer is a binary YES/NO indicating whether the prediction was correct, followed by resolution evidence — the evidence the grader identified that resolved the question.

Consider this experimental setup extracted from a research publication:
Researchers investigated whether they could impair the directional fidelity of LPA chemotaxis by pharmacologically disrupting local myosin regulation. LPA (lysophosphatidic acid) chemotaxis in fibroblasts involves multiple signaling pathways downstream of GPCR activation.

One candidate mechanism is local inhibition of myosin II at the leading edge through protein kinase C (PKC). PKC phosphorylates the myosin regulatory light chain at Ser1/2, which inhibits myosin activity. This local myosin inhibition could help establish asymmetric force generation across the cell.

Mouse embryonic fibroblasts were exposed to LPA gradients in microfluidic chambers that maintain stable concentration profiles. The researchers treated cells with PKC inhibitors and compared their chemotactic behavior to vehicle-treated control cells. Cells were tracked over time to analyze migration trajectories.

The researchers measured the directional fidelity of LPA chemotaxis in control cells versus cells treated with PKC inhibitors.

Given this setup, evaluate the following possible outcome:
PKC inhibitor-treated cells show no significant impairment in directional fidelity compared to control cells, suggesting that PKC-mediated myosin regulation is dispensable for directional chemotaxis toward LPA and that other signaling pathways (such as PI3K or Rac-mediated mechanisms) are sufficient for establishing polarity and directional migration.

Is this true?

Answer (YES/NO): NO